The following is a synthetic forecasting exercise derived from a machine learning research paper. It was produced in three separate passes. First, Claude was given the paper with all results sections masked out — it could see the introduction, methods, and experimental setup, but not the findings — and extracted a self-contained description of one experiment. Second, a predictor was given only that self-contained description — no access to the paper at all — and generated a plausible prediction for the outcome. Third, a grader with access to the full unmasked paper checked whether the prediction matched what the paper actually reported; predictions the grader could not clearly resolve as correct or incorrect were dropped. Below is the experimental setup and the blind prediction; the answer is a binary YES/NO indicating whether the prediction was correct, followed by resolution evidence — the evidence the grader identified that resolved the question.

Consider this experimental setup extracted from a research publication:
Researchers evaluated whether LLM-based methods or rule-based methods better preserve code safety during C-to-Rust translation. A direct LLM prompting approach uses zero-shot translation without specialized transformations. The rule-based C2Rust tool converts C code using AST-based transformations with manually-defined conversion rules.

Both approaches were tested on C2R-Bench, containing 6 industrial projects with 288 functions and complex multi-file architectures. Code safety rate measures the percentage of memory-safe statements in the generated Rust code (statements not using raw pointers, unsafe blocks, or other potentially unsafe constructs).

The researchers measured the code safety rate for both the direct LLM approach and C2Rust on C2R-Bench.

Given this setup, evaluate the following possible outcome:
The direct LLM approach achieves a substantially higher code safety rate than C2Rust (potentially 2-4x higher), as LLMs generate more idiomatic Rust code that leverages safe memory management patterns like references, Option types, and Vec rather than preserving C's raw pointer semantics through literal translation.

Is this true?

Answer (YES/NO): NO